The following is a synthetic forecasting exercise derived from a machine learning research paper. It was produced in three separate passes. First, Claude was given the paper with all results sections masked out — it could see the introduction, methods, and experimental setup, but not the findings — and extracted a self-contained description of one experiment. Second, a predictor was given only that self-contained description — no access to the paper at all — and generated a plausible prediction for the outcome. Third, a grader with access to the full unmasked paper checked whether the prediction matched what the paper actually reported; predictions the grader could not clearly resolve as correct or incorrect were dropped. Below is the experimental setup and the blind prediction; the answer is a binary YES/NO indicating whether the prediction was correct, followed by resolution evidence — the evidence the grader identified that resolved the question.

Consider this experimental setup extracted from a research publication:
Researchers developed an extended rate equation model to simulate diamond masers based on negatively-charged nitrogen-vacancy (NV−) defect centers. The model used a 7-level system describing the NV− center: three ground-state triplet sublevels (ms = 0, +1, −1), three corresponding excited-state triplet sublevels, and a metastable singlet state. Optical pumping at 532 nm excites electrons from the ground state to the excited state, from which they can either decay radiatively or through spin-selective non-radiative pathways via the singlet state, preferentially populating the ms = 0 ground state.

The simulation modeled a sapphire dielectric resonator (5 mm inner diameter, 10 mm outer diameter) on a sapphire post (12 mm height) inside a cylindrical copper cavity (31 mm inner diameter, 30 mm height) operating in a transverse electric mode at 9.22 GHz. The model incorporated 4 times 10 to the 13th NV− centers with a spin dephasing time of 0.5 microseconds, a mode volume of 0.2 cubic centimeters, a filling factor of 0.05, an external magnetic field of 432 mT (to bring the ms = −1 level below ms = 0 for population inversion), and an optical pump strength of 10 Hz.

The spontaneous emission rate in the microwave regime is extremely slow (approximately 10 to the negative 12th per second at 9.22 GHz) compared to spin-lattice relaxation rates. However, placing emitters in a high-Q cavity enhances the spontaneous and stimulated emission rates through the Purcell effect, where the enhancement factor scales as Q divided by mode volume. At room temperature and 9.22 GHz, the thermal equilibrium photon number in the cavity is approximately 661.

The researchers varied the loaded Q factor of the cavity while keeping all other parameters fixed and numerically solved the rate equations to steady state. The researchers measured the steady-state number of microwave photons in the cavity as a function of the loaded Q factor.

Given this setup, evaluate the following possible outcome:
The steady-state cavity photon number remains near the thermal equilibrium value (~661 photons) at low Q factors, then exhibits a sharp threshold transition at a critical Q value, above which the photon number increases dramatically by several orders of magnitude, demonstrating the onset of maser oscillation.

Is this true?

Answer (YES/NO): YES